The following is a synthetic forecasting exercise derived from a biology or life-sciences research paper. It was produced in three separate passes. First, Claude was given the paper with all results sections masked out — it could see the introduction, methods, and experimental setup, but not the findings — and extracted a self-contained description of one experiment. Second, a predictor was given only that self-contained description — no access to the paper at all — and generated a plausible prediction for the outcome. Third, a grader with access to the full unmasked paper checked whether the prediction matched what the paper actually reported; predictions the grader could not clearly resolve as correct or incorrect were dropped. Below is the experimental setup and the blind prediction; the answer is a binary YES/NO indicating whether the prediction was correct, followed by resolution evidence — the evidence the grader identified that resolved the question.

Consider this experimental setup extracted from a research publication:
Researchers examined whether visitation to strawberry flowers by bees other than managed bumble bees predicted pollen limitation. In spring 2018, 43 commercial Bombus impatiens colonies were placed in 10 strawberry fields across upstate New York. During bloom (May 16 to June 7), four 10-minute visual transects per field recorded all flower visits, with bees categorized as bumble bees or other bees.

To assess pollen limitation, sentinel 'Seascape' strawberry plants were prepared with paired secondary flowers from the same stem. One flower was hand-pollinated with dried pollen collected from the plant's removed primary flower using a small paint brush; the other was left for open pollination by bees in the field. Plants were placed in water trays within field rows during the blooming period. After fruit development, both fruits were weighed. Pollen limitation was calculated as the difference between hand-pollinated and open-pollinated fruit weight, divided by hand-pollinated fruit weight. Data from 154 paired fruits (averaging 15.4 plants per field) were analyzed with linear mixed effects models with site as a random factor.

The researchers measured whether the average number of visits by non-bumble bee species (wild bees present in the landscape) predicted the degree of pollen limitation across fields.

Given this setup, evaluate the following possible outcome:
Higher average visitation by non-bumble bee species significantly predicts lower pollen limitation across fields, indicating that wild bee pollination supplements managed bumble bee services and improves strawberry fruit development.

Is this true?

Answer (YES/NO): NO